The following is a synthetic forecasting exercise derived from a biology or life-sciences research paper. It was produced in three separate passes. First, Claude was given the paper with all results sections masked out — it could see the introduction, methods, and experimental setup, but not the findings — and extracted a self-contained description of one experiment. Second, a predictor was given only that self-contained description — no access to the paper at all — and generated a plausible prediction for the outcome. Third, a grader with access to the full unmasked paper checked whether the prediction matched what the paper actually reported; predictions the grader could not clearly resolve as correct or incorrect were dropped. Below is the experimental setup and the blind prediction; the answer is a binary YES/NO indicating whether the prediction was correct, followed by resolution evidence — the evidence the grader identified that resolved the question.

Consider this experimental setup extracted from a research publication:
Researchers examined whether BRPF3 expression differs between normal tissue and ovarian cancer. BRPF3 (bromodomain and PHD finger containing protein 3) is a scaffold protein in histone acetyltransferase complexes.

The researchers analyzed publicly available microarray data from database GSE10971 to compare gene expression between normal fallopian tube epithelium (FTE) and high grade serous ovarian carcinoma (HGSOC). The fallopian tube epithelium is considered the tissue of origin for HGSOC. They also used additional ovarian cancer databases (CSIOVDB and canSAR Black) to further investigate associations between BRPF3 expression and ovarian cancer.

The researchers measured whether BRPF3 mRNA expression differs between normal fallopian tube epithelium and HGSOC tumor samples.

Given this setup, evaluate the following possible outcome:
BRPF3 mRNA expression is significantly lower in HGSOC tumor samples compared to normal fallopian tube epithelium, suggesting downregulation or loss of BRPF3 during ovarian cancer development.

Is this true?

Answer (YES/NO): NO